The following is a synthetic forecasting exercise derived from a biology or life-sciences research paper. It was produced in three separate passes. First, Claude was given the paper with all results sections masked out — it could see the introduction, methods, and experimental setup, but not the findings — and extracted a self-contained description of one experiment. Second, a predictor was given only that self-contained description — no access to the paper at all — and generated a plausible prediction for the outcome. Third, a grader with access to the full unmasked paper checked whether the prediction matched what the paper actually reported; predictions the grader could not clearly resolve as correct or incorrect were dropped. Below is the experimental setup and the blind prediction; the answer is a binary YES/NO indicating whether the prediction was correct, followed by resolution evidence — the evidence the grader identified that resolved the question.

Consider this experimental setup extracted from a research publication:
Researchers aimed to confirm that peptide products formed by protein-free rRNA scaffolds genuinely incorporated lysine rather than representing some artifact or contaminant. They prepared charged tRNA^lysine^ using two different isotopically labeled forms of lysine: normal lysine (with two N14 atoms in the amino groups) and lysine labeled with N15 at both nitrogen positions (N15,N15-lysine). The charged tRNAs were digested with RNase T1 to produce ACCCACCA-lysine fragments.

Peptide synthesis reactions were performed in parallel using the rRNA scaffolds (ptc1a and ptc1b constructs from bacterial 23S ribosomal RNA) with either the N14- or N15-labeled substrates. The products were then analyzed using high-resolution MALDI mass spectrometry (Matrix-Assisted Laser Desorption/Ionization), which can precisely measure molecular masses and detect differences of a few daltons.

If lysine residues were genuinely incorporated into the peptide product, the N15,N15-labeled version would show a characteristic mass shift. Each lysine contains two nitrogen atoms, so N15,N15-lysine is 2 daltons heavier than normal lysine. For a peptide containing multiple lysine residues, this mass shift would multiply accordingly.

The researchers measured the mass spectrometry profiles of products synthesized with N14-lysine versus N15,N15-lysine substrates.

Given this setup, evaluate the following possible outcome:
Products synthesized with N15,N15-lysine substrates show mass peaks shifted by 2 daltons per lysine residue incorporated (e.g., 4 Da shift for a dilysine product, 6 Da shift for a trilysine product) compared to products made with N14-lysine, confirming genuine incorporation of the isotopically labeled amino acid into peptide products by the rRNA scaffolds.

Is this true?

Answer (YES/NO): YES